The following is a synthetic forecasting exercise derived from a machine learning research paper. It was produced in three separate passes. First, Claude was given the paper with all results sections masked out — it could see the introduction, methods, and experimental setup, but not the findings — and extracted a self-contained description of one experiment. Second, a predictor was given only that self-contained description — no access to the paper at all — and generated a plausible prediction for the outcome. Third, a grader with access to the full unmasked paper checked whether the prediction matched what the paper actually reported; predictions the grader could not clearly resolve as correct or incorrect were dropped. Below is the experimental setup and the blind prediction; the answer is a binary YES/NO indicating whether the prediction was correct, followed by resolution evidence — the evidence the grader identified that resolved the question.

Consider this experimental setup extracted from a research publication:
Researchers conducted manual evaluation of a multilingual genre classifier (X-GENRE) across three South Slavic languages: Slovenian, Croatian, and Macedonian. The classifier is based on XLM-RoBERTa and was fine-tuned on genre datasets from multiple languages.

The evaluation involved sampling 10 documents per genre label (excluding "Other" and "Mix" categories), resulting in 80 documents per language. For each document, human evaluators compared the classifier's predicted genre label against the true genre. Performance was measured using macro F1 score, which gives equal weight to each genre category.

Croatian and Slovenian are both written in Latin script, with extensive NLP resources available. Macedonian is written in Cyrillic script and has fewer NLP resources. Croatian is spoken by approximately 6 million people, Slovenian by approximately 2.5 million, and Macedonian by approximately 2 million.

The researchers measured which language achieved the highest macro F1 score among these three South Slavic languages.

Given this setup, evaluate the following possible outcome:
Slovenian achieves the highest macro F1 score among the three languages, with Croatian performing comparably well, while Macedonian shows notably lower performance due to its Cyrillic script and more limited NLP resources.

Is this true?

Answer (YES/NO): NO